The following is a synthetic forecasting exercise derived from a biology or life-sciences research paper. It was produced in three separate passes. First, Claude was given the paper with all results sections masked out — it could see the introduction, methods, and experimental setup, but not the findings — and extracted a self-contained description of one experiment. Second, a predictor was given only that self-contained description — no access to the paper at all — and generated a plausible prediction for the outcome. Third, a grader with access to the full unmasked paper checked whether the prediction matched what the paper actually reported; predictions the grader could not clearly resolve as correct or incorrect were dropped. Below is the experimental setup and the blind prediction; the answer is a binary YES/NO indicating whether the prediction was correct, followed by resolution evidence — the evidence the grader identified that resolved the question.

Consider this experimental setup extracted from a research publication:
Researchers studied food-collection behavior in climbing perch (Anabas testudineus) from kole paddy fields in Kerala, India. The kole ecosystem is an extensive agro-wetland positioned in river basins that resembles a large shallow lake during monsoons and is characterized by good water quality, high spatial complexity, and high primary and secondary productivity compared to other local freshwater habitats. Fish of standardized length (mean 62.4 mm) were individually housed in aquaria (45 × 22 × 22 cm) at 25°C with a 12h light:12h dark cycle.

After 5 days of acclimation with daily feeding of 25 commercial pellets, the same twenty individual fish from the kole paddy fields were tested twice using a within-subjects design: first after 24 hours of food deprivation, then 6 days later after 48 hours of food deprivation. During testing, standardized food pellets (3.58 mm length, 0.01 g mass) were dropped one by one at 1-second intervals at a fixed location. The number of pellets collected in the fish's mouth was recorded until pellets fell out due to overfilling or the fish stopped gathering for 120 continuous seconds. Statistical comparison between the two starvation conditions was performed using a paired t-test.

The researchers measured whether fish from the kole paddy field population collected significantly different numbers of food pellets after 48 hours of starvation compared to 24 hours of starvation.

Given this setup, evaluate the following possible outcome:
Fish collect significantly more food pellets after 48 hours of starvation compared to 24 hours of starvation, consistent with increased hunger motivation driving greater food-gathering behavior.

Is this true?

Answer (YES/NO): YES